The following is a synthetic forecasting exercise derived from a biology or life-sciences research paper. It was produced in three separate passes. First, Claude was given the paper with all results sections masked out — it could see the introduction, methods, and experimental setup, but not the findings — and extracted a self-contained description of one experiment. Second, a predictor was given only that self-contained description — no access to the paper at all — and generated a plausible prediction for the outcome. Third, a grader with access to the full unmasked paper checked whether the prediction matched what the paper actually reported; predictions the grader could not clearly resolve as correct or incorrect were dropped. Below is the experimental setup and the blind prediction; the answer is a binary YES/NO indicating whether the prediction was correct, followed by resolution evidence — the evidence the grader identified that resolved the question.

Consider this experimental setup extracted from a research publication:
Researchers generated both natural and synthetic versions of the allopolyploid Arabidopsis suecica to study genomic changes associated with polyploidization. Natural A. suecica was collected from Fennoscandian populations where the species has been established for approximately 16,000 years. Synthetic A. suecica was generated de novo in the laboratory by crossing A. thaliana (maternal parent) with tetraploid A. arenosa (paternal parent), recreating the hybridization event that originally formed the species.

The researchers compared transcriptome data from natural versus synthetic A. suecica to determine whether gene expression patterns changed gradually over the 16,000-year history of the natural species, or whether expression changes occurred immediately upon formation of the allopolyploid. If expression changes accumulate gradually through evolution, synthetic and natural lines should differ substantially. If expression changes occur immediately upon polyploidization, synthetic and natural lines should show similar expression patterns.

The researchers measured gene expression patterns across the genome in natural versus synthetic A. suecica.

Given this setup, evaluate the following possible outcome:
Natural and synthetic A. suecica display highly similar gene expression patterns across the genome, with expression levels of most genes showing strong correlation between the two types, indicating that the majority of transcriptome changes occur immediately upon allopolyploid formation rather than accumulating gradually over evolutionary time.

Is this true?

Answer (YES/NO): NO